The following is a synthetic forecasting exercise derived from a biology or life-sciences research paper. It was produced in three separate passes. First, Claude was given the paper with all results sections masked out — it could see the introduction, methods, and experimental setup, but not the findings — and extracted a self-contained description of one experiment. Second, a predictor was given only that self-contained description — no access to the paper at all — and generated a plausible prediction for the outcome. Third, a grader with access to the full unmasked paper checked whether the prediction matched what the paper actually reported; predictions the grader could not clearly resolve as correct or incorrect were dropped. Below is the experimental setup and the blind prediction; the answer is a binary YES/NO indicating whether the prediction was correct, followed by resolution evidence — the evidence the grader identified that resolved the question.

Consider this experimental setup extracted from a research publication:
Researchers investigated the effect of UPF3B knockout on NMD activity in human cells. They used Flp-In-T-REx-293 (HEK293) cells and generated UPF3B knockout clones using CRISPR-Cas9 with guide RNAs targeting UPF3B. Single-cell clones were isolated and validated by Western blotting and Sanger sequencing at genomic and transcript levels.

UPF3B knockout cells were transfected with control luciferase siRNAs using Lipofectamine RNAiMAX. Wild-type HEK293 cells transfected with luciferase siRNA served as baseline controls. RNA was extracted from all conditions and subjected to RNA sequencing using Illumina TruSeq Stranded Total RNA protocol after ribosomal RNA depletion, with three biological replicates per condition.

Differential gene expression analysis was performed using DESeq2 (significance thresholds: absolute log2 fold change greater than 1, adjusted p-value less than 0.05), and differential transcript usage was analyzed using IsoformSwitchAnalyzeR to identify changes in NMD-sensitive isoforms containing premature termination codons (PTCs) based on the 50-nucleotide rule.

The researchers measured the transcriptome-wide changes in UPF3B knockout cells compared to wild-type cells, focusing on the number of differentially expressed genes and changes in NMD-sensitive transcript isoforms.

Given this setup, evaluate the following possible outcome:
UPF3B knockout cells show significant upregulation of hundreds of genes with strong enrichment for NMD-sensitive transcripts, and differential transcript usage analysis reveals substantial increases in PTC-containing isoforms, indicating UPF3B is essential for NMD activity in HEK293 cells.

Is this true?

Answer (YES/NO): NO